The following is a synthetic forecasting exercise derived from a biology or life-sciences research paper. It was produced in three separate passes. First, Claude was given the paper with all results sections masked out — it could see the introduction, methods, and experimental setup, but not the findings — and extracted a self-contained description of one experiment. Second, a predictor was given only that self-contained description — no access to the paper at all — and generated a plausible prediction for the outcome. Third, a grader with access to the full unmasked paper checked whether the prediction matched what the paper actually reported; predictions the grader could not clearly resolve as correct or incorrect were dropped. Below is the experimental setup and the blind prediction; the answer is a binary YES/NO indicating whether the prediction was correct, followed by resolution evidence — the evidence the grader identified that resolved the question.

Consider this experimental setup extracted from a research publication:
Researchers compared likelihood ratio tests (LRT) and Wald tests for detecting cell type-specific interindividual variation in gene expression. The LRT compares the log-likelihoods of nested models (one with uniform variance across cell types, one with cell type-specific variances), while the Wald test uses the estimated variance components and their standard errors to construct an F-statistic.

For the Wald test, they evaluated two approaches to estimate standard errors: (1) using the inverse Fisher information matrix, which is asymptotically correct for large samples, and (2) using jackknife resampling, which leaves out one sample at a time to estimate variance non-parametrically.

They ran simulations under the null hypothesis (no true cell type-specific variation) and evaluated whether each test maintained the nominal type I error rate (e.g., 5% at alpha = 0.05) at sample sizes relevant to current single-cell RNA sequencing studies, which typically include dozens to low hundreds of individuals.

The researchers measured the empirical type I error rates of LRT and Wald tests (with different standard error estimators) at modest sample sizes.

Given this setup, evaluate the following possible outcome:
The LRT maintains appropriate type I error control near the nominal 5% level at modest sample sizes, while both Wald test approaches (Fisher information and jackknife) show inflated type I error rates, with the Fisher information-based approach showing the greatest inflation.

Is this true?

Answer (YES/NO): YES